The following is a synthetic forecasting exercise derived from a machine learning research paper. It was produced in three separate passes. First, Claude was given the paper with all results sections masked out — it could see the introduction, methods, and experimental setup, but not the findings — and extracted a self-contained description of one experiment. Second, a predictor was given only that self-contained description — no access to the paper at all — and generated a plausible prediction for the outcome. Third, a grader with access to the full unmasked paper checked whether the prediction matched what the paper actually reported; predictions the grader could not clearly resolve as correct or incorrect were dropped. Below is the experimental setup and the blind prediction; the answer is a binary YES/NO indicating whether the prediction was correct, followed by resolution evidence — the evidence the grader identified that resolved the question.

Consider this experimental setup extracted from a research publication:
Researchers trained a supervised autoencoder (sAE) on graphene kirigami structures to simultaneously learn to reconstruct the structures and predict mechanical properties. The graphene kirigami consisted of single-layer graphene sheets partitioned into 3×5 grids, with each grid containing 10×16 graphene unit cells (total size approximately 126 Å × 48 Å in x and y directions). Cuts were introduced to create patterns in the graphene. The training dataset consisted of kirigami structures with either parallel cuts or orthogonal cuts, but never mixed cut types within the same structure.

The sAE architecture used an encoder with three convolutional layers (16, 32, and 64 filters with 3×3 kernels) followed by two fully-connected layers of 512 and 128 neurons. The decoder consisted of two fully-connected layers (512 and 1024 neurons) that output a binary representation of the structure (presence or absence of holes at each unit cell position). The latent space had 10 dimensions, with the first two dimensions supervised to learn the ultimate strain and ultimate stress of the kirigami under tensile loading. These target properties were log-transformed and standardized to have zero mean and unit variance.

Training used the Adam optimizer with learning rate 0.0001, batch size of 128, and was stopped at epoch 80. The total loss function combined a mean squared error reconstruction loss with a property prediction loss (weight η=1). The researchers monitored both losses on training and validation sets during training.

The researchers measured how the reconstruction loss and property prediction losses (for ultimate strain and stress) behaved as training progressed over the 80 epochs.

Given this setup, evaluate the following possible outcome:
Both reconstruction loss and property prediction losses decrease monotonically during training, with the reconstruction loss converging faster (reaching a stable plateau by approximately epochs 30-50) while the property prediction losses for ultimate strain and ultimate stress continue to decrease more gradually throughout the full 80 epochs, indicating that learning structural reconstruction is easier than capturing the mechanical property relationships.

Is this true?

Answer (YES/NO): NO